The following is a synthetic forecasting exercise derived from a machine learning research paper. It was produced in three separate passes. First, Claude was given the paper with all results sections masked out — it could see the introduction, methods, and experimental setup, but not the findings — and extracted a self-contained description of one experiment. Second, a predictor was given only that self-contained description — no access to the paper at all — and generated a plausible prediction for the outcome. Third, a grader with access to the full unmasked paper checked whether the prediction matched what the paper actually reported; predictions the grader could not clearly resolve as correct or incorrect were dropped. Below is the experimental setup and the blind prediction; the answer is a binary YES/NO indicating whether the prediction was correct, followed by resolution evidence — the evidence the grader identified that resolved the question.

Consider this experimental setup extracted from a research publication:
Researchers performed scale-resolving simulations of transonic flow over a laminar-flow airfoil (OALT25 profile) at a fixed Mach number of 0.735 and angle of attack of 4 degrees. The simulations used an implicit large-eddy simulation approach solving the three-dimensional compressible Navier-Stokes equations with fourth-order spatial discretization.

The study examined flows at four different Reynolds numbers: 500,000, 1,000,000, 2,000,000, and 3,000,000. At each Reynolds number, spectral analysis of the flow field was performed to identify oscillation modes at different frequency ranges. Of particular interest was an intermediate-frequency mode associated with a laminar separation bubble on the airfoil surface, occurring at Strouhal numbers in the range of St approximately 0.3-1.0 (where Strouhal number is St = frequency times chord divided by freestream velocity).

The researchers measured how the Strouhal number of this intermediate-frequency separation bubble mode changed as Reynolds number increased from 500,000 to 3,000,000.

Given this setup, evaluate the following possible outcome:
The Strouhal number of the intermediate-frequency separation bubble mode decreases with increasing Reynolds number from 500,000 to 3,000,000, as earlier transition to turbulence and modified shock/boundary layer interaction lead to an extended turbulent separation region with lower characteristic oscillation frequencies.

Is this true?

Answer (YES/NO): NO